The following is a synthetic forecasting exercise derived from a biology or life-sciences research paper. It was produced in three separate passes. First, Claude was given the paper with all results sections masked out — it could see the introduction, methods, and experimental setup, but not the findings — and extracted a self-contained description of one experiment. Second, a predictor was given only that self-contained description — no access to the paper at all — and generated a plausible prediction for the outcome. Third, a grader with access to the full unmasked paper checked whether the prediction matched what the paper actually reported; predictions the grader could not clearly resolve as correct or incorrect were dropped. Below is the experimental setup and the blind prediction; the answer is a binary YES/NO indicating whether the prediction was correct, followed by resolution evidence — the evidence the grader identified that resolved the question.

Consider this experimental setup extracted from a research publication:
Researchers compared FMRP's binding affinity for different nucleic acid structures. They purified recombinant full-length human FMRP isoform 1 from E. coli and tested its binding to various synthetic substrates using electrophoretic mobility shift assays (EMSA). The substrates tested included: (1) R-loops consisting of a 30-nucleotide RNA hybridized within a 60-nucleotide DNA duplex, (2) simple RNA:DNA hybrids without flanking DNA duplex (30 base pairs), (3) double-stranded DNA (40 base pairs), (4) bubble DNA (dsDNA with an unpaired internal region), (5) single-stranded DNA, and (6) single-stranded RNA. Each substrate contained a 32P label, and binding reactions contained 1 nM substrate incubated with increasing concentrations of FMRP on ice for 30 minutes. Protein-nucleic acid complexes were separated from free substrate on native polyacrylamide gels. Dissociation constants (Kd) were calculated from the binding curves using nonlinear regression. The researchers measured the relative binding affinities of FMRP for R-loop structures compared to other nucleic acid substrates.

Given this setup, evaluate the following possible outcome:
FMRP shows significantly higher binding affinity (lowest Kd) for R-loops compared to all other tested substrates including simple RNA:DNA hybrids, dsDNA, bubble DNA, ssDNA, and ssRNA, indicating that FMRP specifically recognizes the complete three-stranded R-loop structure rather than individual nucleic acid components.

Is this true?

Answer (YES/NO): NO